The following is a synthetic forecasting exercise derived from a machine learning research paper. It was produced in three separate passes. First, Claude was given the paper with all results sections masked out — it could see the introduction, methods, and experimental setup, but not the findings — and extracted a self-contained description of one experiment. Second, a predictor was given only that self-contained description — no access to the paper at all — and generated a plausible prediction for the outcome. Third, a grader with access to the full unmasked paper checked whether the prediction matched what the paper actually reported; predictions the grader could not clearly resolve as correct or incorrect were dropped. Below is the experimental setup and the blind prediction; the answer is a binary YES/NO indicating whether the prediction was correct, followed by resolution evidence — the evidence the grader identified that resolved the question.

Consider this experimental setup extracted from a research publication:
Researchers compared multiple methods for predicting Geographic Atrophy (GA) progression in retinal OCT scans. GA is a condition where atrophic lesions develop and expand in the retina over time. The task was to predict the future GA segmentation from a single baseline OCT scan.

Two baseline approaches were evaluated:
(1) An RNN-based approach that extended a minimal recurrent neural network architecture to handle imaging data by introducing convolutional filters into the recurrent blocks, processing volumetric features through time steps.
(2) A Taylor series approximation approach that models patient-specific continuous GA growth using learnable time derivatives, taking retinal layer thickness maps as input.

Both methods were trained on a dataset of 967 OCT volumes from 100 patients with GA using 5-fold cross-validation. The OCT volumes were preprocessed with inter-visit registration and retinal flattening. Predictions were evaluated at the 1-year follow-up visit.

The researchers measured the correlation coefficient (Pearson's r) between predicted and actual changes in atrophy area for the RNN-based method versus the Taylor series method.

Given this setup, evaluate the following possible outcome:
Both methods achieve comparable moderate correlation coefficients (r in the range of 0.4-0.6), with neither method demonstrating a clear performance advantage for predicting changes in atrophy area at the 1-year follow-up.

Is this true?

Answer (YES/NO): NO